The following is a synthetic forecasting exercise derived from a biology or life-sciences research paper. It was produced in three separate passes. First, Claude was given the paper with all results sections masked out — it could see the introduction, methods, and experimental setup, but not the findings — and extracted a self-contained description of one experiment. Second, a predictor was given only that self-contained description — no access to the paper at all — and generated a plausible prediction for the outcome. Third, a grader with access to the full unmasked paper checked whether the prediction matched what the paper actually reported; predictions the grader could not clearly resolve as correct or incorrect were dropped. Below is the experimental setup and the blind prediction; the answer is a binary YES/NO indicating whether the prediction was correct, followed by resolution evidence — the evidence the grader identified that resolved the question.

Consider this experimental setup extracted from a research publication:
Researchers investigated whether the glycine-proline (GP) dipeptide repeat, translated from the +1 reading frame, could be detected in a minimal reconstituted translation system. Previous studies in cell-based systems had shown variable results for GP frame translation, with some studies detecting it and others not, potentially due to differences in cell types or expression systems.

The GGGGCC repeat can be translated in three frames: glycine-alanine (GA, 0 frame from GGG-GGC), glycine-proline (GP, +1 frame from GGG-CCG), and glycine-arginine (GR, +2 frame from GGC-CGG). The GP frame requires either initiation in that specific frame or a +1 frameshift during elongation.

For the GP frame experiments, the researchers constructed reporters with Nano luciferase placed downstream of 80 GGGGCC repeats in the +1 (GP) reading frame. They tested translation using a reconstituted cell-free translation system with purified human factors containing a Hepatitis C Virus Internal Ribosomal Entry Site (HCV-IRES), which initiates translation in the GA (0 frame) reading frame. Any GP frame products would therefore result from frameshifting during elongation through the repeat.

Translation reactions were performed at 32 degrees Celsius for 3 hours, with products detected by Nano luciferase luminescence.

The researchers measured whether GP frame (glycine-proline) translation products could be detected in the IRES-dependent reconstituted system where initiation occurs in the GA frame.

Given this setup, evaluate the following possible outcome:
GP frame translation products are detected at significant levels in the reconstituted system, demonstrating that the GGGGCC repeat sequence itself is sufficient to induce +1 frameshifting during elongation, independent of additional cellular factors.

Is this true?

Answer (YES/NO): YES